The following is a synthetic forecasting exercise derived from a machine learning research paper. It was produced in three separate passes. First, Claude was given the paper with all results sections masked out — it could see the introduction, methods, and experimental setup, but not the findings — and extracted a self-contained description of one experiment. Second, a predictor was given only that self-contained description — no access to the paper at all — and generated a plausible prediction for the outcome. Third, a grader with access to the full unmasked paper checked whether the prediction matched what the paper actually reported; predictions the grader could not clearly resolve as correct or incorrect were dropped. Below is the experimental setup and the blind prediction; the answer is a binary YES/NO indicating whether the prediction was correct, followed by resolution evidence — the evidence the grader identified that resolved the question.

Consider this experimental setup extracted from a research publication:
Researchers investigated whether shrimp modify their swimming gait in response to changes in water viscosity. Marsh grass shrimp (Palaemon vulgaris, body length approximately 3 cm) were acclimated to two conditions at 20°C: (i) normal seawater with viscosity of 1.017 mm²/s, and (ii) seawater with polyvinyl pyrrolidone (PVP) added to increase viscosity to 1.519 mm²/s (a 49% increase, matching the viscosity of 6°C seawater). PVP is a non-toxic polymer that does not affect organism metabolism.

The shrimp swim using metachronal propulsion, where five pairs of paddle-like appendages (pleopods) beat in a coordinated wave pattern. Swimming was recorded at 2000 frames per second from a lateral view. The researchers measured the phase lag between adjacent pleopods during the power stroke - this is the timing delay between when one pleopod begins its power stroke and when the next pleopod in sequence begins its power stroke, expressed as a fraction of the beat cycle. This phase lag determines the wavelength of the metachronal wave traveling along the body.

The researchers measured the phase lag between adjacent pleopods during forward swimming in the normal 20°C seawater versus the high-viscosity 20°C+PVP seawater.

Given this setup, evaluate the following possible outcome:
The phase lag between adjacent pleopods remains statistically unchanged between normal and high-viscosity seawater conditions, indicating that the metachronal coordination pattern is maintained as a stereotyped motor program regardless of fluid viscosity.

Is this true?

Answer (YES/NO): YES